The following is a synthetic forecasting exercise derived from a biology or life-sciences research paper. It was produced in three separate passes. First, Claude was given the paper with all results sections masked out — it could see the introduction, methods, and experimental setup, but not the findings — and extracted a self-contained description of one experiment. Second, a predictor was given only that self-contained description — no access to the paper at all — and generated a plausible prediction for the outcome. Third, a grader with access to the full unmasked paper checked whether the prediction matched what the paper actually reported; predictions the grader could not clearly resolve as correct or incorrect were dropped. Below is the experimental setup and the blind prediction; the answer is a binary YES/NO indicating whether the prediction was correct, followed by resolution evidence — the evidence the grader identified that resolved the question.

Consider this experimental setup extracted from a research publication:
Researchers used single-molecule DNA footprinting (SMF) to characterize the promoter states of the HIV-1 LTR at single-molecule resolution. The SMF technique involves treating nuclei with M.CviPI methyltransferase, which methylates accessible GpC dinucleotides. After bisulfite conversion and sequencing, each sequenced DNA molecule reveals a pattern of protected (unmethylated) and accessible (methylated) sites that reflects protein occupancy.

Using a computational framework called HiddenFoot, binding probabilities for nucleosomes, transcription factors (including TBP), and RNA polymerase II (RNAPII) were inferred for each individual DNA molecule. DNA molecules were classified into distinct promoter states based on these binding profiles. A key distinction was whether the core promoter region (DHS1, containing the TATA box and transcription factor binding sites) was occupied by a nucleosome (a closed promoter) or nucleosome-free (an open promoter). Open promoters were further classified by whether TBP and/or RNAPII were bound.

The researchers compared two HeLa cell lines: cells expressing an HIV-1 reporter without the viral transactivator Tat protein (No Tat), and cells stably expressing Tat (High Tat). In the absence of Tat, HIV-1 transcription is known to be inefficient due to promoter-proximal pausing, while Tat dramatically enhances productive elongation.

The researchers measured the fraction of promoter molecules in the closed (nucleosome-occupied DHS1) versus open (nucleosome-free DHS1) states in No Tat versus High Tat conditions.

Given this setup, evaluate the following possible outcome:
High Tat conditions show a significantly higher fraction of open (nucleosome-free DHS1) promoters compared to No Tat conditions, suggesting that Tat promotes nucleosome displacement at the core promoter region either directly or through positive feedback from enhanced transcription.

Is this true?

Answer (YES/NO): YES